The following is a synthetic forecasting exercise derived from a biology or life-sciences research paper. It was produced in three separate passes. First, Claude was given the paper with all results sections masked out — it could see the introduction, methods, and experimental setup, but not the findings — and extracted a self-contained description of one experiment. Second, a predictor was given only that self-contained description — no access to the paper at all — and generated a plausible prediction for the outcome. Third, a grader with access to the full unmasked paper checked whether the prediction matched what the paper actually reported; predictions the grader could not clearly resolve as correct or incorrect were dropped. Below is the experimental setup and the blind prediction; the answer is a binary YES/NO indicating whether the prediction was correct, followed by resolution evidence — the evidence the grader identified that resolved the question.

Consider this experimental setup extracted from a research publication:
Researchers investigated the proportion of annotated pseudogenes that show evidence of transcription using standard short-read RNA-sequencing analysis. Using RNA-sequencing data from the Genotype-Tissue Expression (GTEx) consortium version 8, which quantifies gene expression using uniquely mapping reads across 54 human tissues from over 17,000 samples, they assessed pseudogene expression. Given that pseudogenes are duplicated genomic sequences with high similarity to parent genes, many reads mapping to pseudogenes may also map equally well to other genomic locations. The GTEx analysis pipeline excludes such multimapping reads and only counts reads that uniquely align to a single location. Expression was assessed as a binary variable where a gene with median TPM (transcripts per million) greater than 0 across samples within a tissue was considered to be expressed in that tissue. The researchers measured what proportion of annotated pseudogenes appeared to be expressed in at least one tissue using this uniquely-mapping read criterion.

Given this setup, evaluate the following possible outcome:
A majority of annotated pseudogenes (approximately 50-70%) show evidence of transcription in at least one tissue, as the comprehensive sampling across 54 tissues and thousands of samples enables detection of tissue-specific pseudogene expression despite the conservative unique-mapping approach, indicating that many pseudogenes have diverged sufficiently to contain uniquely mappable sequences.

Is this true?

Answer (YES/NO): YES